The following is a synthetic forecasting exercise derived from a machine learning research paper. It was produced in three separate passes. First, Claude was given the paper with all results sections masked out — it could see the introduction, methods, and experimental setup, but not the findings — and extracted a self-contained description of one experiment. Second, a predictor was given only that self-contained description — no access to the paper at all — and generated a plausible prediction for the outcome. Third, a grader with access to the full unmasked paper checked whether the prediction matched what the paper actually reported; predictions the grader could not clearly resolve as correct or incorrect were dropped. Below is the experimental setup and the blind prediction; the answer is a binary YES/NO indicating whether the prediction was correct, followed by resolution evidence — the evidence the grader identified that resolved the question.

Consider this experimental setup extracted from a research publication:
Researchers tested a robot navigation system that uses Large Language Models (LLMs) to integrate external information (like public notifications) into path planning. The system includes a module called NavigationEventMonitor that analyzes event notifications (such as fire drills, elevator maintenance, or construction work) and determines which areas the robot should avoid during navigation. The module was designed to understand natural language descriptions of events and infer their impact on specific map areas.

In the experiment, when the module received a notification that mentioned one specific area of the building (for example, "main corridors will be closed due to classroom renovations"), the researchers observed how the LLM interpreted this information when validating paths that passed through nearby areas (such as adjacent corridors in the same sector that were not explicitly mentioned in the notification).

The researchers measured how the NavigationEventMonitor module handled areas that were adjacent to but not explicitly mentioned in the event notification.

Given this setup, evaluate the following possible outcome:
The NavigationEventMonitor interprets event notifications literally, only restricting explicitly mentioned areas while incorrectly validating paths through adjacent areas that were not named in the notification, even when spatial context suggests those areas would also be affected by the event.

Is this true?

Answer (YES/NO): NO